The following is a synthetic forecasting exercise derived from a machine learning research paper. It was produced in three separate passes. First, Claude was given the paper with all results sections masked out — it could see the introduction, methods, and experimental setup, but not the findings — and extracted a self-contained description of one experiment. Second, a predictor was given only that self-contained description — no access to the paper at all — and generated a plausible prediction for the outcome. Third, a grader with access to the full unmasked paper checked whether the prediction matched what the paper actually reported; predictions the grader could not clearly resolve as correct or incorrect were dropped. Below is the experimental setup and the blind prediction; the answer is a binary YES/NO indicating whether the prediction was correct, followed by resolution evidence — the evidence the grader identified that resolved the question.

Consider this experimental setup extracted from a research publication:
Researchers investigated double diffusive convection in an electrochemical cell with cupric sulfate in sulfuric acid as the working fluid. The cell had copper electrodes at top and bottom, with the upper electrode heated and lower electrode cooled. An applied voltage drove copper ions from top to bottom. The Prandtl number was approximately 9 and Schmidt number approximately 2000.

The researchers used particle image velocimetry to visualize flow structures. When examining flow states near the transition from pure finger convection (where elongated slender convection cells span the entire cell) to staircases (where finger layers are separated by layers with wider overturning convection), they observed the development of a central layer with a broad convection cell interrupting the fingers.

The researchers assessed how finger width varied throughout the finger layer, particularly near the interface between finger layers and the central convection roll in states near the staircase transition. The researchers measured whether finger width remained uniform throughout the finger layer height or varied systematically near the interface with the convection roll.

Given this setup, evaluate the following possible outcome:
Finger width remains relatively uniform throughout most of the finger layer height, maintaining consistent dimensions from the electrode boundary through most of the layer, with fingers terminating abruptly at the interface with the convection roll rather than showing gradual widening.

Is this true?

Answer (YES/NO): NO